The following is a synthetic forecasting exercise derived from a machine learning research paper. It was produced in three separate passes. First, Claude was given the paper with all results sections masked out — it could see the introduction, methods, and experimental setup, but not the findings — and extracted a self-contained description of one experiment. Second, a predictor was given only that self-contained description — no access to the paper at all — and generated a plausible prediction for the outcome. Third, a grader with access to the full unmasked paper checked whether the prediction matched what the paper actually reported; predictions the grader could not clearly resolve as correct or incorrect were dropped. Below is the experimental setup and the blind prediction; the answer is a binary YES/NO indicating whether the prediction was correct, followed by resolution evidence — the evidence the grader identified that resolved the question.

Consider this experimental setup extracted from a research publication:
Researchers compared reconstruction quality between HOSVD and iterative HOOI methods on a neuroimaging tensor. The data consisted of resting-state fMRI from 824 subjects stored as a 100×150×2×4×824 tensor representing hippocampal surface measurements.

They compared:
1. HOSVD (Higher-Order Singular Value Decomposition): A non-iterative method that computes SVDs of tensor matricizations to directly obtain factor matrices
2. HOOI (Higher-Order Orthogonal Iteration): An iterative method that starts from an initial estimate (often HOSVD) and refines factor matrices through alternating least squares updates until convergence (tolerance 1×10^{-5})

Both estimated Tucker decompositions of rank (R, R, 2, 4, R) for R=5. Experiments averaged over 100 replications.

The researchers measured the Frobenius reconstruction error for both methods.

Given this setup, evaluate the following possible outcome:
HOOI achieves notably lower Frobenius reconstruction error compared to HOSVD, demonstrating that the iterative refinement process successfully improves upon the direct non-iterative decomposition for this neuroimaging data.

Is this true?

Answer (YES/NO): YES